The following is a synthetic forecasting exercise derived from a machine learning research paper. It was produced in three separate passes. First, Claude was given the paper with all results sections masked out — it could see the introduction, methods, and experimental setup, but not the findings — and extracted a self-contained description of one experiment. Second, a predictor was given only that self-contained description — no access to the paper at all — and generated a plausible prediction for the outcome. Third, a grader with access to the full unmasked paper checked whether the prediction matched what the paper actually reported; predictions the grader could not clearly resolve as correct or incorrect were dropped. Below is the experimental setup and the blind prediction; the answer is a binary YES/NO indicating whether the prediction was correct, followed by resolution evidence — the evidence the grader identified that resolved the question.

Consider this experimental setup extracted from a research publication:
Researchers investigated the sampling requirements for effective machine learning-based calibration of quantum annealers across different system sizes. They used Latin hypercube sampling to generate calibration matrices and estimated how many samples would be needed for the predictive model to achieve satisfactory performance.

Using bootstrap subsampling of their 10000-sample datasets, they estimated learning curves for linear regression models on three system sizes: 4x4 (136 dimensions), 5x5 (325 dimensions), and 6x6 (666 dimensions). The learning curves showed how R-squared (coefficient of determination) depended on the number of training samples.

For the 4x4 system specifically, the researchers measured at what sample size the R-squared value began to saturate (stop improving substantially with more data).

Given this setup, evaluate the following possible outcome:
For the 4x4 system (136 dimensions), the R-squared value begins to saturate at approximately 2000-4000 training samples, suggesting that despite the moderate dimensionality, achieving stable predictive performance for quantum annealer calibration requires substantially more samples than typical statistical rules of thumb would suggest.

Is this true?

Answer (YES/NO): NO